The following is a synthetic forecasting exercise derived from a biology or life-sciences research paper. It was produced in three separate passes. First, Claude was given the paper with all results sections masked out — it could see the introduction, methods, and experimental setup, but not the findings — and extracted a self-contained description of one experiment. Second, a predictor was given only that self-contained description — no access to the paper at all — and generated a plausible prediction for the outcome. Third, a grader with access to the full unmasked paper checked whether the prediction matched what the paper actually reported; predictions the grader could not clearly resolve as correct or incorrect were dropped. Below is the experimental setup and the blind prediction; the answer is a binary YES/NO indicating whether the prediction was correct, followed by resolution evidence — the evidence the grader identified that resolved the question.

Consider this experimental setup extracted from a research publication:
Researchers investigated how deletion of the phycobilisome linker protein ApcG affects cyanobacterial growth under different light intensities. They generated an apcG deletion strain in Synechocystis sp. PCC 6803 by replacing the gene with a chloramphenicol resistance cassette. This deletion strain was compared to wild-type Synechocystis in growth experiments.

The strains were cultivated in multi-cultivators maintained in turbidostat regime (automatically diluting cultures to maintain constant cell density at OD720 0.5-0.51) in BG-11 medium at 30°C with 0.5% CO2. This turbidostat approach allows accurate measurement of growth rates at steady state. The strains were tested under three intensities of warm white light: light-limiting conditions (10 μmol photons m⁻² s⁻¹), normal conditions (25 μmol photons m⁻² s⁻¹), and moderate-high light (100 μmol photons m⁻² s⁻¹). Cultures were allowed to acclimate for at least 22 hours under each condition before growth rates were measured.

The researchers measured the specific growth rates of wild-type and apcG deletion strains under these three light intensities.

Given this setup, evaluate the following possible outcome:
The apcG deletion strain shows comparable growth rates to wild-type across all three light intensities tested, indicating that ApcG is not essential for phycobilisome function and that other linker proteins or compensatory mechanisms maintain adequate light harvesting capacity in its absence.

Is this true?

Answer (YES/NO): NO